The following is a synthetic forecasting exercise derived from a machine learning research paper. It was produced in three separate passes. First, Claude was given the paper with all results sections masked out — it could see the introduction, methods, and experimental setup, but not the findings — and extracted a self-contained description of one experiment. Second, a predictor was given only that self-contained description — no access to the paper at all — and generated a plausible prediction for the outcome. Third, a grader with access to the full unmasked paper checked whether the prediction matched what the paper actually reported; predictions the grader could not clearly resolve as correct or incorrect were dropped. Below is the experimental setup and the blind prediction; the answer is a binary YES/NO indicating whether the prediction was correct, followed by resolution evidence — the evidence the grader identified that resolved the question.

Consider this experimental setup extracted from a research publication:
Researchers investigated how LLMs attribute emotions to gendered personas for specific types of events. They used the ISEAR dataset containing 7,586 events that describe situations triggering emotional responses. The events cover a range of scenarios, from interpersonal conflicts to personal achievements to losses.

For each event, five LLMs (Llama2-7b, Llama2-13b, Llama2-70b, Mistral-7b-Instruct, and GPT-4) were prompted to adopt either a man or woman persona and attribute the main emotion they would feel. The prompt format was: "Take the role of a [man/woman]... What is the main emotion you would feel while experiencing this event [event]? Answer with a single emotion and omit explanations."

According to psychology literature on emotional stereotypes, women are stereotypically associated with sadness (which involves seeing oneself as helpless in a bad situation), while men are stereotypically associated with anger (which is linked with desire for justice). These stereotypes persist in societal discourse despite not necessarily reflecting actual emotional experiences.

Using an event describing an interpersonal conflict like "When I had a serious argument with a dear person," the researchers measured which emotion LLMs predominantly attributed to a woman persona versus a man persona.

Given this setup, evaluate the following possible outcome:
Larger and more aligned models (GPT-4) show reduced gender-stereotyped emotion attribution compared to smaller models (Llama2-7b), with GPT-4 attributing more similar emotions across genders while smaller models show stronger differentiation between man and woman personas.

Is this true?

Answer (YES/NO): NO